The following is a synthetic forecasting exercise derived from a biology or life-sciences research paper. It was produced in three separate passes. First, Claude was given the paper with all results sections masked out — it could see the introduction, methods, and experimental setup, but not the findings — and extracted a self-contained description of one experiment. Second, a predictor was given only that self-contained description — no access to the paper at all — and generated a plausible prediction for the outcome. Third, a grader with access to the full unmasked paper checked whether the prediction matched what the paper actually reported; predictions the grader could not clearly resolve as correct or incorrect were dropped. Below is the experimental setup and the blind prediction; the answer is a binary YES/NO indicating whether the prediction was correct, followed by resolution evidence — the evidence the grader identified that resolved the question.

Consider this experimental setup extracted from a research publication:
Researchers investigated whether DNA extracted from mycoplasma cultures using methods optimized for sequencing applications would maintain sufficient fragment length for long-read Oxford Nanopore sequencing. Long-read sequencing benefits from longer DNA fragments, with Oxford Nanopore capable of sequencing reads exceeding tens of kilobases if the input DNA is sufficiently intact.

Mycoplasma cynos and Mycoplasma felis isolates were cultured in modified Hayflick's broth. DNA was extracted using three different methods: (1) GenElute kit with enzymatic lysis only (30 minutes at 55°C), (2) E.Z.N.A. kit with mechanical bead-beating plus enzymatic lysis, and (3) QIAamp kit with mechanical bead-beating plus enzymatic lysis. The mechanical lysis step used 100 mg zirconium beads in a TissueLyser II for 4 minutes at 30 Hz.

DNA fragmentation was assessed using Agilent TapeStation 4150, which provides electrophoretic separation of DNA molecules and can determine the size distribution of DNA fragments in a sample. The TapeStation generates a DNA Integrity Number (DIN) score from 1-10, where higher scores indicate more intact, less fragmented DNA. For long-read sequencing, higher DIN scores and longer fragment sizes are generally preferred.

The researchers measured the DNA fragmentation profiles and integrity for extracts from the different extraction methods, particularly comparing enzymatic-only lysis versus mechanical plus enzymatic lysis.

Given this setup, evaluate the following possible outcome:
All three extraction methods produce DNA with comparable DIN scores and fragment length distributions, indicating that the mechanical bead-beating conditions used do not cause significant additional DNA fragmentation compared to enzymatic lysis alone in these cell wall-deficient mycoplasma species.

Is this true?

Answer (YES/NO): NO